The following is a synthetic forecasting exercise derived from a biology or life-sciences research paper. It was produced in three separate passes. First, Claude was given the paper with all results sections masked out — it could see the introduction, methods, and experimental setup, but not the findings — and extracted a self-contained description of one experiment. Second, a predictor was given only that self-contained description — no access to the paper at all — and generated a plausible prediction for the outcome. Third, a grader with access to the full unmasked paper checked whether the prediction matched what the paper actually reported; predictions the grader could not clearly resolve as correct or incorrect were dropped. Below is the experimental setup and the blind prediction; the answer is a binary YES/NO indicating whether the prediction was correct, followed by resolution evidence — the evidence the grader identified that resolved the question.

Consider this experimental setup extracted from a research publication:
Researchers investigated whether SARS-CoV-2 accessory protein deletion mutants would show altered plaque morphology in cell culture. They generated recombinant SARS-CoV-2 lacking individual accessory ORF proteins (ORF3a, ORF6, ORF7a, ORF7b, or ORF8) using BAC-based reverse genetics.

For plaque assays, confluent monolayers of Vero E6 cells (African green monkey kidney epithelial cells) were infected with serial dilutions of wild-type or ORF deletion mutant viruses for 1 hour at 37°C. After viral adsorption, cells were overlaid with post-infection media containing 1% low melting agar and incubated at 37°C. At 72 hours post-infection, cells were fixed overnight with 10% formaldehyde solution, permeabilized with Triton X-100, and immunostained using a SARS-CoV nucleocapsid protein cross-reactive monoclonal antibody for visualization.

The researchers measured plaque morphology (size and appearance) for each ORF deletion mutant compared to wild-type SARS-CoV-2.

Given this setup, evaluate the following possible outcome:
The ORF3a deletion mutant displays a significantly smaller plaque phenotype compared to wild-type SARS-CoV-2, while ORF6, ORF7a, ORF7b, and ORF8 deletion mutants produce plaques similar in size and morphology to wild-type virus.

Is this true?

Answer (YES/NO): NO